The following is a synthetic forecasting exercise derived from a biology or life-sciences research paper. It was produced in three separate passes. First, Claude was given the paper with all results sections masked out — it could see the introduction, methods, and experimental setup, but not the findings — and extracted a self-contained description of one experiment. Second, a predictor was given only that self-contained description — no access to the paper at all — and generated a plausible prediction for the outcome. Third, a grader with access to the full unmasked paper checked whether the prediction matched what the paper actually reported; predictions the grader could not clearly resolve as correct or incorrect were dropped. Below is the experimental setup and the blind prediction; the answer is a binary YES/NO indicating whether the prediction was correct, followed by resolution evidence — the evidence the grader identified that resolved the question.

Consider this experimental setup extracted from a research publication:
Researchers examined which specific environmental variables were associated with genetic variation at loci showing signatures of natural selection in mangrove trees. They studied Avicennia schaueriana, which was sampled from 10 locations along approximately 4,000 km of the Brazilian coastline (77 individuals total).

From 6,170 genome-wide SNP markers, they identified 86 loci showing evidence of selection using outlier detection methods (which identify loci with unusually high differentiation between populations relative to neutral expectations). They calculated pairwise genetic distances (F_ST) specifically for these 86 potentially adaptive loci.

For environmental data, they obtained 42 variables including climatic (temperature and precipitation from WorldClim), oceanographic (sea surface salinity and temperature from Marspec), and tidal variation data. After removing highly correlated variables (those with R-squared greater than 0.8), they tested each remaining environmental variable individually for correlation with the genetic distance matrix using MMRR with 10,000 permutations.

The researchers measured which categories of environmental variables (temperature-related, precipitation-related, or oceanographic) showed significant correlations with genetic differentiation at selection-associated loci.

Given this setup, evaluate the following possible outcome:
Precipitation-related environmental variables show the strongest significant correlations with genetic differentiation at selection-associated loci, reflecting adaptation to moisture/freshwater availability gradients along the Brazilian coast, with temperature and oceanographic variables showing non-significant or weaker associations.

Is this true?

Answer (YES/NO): NO